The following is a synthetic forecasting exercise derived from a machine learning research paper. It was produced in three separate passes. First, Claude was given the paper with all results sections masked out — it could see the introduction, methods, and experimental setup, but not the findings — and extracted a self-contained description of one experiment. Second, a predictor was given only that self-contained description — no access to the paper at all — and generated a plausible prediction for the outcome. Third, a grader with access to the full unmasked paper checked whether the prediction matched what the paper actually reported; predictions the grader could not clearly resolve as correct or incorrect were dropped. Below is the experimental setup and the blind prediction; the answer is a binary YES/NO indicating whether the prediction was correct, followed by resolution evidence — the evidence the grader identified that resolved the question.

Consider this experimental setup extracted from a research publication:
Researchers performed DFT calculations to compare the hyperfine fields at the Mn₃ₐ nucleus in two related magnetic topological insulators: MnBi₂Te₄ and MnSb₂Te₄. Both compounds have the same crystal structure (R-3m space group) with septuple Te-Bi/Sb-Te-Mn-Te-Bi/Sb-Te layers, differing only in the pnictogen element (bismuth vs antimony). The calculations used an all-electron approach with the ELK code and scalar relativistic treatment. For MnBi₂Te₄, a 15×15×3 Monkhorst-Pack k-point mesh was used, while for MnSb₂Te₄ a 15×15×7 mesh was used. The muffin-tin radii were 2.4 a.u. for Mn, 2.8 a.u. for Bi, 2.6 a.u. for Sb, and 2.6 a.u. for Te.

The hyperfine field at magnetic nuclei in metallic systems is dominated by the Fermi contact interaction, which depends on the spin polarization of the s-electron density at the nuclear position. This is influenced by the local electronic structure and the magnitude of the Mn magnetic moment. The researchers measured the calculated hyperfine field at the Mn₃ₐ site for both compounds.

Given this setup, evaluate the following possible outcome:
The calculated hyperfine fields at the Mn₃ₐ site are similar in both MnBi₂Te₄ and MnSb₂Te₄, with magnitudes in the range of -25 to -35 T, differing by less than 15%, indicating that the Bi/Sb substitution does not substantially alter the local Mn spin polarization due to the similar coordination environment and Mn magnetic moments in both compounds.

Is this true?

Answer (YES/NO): NO